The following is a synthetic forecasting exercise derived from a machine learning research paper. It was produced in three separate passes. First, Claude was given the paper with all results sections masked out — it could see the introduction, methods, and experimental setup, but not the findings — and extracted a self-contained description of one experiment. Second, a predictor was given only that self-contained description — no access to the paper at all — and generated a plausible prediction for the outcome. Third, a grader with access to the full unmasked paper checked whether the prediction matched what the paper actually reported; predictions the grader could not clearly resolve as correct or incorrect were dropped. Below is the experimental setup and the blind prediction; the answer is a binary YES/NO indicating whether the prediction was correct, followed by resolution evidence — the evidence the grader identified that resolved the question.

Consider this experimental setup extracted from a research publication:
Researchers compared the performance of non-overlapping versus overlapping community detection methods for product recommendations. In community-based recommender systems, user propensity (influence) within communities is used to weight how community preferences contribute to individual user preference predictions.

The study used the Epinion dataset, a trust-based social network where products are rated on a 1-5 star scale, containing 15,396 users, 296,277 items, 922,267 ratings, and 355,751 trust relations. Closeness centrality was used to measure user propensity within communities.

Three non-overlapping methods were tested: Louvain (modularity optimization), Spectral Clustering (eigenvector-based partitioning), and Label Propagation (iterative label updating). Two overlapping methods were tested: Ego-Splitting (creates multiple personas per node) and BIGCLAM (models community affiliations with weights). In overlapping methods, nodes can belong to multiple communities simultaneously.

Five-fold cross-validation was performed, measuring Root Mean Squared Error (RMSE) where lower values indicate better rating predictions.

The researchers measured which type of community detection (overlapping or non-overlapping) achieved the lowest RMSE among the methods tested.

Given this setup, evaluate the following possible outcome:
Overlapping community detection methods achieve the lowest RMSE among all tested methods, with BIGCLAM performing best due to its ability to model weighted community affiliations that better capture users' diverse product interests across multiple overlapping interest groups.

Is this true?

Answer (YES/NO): NO